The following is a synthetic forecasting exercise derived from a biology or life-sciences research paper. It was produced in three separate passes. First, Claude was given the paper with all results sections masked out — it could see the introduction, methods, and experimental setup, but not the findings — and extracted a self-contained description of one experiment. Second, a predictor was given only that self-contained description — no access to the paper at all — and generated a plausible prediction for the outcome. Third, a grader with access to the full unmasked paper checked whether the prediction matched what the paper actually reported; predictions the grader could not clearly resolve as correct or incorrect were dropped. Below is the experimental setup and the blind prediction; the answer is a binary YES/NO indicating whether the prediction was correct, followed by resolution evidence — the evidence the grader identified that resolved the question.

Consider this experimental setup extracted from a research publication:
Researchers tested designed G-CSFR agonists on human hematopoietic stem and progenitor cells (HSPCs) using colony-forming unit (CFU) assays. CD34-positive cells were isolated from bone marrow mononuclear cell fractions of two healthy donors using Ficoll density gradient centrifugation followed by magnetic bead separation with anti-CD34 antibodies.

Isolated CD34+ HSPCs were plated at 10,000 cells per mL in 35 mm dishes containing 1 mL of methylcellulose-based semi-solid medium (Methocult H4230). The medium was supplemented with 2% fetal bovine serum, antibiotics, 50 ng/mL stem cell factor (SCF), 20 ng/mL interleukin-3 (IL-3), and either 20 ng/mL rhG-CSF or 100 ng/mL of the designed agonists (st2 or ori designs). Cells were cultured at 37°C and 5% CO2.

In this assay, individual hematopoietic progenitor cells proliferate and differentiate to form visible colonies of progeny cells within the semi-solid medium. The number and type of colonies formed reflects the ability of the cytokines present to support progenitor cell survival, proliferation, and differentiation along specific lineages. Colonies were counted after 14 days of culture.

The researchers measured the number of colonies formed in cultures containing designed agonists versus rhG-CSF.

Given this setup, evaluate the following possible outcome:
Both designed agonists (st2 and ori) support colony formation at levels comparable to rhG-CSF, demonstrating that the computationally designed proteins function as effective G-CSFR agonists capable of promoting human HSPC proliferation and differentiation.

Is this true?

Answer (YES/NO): NO